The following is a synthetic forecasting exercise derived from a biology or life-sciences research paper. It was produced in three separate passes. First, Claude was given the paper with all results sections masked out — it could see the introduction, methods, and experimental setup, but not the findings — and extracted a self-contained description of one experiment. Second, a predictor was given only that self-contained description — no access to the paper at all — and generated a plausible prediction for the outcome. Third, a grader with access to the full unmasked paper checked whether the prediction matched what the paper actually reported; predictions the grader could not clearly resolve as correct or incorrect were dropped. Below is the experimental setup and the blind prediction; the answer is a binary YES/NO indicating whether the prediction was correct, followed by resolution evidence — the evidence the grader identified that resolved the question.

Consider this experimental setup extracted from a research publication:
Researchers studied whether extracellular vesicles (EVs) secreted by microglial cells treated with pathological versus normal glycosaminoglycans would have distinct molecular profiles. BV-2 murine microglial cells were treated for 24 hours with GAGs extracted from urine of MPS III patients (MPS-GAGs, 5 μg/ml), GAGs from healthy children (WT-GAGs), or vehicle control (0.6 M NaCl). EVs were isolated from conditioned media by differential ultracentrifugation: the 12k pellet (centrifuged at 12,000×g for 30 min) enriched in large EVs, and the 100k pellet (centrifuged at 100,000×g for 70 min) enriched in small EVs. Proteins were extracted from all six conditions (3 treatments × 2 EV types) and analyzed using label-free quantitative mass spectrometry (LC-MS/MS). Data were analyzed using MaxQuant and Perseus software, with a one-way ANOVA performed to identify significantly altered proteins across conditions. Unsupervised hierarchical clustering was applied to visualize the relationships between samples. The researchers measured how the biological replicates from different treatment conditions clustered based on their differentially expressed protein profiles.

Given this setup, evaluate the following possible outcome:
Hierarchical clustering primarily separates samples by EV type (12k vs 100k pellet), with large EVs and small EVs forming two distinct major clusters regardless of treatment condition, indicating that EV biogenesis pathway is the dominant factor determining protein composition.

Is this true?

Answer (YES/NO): NO